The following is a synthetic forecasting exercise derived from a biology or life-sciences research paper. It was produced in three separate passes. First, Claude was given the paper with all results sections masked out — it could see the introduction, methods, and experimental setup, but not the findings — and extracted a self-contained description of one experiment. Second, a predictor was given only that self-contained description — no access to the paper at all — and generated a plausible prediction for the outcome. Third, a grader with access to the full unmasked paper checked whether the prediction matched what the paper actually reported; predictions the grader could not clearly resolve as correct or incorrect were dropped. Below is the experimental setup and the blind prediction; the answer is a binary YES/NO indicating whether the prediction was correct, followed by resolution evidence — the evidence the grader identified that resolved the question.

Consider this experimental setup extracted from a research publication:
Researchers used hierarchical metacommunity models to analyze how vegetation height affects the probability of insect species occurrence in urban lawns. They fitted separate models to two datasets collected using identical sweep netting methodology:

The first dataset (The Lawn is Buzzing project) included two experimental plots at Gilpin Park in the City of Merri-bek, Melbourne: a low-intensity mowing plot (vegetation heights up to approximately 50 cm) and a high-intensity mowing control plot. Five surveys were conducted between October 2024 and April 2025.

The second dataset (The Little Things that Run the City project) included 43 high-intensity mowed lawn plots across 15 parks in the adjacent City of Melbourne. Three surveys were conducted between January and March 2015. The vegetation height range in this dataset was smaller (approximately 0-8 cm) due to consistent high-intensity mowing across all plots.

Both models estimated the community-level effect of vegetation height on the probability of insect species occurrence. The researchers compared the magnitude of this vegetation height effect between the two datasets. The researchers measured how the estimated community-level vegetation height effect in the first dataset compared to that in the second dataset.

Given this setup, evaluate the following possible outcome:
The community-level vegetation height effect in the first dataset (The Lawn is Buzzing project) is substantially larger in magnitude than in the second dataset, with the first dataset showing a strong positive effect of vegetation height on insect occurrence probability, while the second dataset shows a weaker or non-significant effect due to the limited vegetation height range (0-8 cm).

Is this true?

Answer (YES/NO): NO